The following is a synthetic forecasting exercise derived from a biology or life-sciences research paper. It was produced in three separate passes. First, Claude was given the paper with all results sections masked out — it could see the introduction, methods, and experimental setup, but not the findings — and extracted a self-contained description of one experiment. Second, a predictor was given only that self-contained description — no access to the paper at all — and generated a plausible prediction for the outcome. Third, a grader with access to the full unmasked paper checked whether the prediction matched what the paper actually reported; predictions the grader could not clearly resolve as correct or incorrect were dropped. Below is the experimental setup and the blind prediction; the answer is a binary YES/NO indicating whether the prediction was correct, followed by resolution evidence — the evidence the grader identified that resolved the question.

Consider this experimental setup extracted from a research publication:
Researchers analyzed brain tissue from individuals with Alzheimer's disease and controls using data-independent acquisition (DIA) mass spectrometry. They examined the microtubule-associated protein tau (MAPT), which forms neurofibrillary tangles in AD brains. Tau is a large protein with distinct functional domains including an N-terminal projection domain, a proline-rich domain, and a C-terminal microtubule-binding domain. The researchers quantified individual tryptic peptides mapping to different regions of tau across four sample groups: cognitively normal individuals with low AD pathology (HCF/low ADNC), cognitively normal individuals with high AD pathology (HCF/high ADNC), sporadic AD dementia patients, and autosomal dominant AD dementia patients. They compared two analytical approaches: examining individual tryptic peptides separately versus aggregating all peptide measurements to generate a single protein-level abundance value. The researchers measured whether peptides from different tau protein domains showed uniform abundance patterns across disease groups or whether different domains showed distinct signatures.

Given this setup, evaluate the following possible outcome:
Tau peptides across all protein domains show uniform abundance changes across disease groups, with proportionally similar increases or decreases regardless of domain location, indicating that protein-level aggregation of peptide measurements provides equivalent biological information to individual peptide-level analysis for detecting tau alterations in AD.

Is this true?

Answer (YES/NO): NO